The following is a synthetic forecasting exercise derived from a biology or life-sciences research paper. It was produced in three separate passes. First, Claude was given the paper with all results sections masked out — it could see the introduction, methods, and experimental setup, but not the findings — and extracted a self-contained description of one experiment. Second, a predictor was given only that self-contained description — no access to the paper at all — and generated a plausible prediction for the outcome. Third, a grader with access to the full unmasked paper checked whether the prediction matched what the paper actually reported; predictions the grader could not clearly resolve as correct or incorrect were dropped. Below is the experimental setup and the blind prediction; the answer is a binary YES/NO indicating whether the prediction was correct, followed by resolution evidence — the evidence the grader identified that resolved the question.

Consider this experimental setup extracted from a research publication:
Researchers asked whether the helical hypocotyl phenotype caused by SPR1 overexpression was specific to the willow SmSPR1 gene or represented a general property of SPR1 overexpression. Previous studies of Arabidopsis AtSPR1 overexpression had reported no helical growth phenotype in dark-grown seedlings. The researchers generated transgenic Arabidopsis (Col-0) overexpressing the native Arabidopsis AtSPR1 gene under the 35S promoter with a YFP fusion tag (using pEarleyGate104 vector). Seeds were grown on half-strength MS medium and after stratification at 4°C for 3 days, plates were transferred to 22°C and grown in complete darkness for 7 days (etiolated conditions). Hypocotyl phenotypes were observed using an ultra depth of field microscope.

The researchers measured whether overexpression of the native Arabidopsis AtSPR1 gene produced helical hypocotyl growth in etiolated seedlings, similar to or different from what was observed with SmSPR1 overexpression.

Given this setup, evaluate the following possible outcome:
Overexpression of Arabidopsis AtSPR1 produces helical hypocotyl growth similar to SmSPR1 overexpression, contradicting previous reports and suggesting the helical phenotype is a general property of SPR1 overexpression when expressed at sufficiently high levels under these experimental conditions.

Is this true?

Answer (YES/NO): YES